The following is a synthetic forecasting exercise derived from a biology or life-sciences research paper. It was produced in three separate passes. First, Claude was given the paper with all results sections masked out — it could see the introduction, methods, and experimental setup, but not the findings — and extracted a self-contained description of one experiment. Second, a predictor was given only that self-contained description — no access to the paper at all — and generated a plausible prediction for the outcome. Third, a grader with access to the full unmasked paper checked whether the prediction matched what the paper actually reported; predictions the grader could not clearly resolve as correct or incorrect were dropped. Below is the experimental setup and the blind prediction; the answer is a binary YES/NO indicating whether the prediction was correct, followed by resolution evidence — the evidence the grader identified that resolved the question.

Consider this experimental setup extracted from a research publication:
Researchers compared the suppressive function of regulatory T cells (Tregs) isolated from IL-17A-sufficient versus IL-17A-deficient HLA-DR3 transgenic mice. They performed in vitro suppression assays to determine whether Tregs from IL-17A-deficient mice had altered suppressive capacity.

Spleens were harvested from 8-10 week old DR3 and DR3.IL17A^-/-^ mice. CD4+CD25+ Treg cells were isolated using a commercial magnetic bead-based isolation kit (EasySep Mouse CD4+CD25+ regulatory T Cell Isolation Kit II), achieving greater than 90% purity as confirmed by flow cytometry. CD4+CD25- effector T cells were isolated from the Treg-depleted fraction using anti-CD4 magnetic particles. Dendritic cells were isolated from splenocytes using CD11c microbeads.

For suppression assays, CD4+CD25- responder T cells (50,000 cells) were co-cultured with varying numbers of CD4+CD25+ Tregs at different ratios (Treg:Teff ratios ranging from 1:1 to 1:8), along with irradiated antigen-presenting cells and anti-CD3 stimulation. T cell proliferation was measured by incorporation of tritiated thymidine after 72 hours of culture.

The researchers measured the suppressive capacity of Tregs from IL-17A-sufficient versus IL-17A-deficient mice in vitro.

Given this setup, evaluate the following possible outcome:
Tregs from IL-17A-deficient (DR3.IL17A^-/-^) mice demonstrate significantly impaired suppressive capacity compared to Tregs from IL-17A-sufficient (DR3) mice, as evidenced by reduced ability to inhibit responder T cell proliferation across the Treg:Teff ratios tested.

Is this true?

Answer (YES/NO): NO